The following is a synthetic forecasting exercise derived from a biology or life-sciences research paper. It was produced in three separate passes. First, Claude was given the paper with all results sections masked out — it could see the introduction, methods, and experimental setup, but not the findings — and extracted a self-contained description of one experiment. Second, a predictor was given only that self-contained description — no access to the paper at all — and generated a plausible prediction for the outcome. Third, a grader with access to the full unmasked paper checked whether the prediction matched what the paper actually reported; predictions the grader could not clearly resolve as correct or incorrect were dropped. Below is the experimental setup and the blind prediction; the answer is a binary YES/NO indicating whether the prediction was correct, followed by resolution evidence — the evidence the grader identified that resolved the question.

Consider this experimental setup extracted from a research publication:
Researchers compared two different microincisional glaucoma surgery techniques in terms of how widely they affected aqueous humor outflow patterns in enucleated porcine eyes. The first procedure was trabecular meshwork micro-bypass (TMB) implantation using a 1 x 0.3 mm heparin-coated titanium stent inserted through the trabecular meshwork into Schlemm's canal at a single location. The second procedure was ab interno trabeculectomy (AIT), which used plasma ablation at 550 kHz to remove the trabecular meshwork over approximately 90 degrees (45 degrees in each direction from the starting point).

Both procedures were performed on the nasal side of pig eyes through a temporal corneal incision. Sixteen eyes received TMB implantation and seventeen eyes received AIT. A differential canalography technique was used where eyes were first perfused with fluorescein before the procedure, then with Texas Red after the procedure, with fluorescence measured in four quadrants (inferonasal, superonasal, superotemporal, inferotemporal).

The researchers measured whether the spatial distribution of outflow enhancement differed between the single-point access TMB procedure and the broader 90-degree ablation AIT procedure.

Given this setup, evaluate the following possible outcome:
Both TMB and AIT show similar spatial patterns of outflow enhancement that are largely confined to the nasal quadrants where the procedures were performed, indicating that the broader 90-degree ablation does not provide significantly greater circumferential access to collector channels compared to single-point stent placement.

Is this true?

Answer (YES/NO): NO